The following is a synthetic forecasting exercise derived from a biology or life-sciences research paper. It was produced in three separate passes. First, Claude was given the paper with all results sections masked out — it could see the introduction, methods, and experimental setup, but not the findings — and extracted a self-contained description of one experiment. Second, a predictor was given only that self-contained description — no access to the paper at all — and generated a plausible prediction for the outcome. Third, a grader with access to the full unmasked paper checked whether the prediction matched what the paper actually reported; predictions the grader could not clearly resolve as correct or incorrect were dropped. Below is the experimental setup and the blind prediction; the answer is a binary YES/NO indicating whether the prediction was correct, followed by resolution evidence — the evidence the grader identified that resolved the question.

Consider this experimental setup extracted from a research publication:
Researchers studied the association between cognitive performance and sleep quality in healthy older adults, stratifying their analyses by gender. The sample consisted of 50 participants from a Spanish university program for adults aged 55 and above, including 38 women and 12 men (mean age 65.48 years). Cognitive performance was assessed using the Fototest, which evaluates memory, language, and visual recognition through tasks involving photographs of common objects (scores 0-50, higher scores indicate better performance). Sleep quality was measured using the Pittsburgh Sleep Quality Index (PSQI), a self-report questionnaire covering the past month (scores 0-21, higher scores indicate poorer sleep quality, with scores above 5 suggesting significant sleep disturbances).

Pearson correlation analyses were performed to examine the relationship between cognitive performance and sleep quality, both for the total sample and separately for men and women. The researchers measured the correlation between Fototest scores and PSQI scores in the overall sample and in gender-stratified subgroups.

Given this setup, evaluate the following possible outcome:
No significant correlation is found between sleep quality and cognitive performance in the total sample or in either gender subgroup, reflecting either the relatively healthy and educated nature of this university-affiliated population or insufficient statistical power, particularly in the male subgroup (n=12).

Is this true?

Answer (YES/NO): NO